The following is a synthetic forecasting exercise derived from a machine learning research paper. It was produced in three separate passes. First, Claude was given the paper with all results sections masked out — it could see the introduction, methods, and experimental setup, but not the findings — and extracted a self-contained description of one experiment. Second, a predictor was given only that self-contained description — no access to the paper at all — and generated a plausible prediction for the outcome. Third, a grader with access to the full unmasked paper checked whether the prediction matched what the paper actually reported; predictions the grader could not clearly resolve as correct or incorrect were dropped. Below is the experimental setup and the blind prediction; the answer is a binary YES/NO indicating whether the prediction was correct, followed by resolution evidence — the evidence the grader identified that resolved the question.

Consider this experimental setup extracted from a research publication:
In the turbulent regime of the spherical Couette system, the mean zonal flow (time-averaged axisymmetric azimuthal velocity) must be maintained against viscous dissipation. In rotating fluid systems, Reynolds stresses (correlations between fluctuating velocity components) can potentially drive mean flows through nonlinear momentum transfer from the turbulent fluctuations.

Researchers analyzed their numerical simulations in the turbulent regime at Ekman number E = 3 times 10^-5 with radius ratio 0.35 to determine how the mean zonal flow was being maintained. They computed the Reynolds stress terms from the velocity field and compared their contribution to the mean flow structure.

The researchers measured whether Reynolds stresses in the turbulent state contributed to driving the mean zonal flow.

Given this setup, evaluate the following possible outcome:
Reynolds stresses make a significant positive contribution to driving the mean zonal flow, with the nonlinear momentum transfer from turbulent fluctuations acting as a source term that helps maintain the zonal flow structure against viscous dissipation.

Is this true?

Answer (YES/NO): YES